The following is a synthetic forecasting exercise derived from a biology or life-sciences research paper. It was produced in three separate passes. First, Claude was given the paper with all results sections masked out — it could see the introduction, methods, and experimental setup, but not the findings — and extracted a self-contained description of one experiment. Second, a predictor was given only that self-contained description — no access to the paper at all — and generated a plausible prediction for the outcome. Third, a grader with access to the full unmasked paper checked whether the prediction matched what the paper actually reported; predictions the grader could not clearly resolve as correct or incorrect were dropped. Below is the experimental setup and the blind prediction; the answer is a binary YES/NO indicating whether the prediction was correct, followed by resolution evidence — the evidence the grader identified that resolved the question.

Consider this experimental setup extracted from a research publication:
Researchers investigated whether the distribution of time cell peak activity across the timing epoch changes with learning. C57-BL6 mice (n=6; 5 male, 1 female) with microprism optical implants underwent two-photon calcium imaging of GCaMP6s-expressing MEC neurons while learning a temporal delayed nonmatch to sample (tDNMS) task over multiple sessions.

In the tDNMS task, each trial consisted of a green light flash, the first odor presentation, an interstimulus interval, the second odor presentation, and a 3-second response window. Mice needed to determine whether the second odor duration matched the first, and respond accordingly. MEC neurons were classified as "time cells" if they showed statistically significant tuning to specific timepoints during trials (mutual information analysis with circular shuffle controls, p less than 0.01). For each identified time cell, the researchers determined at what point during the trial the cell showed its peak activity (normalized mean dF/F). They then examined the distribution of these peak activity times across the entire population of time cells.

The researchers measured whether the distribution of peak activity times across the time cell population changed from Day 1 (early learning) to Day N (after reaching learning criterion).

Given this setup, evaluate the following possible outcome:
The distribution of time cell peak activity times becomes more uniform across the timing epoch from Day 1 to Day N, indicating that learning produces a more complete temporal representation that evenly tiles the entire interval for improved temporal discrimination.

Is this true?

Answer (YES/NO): NO